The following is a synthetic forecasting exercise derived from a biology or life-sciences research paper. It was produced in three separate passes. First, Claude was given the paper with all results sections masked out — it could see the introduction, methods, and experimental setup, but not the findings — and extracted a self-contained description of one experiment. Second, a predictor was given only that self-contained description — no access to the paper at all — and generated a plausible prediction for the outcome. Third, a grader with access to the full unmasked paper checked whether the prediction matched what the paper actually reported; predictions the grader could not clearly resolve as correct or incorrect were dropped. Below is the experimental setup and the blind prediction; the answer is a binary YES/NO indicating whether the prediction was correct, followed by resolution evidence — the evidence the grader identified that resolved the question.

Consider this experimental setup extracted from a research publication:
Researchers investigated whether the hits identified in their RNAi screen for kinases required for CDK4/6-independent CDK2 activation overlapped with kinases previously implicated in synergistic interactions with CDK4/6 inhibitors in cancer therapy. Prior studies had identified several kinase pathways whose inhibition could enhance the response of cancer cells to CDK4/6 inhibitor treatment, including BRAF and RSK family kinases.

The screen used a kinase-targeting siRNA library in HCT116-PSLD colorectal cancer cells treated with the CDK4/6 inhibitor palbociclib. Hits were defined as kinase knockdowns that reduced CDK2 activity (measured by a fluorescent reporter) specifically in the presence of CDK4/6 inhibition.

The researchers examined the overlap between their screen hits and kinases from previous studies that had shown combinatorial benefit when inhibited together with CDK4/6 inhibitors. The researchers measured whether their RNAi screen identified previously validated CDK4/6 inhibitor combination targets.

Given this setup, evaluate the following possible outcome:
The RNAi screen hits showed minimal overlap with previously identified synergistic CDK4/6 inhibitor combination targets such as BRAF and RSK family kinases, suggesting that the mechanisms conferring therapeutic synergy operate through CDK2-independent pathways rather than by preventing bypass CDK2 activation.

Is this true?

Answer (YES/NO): NO